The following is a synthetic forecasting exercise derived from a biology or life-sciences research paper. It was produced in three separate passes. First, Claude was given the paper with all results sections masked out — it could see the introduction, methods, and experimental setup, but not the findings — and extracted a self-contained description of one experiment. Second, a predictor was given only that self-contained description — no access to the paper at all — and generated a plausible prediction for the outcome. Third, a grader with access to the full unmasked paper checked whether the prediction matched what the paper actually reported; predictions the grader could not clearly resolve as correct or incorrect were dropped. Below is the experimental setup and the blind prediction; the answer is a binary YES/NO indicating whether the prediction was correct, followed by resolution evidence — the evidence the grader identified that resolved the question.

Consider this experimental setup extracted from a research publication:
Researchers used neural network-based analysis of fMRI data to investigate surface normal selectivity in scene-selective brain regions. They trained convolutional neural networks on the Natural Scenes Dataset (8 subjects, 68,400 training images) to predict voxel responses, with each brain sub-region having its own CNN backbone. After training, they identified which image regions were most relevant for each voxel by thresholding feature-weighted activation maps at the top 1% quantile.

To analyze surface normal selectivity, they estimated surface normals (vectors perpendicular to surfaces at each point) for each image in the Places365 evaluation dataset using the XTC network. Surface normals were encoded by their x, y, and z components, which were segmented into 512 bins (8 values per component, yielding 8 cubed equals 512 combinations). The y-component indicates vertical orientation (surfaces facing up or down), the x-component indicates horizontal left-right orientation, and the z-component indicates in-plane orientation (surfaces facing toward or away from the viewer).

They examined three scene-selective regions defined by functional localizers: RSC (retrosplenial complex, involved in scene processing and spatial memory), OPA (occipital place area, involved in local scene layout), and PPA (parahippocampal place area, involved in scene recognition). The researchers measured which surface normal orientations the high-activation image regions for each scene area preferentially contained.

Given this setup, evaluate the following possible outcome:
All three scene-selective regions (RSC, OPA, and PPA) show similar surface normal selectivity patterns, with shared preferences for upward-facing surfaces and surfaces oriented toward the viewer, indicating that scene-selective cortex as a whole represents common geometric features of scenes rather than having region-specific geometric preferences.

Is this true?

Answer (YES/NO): NO